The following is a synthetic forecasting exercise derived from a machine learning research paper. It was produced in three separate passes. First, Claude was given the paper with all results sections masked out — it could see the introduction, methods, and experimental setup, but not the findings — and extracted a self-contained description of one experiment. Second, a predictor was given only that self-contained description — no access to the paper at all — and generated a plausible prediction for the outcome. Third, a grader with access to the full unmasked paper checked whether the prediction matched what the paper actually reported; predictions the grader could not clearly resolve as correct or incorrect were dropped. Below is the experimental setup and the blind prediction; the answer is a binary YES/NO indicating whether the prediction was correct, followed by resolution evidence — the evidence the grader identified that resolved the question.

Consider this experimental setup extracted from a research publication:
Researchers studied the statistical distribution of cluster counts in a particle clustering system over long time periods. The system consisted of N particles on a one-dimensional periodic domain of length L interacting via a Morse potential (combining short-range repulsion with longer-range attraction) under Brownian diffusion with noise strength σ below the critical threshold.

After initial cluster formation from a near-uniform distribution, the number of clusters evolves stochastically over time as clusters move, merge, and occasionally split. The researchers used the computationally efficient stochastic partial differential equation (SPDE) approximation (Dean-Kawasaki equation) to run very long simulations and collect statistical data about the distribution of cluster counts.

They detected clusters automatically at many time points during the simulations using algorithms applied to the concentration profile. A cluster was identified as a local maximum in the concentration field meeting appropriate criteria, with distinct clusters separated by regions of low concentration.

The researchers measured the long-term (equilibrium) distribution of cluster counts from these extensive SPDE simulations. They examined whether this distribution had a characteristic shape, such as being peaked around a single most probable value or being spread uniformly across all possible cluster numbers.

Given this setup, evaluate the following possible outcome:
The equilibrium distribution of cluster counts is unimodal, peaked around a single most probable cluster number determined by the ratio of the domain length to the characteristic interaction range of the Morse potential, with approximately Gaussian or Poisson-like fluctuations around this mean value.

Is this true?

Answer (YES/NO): NO